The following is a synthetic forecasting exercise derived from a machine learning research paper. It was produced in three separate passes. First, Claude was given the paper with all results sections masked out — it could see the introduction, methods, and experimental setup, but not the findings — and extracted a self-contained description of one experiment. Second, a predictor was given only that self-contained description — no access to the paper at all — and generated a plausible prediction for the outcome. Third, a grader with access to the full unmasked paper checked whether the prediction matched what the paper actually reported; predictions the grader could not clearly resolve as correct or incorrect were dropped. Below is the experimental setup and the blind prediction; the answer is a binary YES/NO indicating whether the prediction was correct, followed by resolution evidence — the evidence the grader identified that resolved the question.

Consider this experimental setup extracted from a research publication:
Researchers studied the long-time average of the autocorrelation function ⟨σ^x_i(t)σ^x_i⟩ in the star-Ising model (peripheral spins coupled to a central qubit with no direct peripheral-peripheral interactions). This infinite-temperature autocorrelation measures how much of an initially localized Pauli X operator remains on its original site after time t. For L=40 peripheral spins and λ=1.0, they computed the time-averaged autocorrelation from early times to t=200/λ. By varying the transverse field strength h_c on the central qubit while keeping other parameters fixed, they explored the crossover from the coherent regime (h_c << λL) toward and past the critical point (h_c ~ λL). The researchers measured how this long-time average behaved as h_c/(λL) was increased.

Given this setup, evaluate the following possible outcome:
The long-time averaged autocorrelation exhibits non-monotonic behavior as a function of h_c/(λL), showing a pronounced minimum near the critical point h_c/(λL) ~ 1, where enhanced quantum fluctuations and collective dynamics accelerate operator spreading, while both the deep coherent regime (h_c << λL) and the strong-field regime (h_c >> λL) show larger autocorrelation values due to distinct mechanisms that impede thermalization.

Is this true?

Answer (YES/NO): NO